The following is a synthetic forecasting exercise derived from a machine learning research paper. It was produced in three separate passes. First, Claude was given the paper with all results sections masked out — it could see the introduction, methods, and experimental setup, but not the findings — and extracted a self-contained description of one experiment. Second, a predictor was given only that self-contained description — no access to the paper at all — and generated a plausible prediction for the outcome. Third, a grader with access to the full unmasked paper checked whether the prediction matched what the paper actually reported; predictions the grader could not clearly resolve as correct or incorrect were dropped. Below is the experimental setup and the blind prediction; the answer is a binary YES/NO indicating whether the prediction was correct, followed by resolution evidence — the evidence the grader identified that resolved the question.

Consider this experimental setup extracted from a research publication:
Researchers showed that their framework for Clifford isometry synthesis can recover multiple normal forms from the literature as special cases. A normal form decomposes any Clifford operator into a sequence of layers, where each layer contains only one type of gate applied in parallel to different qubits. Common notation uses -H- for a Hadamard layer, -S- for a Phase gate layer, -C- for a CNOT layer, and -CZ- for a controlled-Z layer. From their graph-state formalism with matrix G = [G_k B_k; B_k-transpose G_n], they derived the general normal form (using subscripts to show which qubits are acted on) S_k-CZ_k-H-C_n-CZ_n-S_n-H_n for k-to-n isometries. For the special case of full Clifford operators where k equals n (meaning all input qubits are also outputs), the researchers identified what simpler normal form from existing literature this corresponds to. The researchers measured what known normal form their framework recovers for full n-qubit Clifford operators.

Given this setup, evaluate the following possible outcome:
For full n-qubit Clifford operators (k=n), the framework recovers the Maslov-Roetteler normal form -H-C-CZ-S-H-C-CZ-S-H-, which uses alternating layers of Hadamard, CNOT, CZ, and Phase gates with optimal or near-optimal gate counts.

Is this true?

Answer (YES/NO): NO